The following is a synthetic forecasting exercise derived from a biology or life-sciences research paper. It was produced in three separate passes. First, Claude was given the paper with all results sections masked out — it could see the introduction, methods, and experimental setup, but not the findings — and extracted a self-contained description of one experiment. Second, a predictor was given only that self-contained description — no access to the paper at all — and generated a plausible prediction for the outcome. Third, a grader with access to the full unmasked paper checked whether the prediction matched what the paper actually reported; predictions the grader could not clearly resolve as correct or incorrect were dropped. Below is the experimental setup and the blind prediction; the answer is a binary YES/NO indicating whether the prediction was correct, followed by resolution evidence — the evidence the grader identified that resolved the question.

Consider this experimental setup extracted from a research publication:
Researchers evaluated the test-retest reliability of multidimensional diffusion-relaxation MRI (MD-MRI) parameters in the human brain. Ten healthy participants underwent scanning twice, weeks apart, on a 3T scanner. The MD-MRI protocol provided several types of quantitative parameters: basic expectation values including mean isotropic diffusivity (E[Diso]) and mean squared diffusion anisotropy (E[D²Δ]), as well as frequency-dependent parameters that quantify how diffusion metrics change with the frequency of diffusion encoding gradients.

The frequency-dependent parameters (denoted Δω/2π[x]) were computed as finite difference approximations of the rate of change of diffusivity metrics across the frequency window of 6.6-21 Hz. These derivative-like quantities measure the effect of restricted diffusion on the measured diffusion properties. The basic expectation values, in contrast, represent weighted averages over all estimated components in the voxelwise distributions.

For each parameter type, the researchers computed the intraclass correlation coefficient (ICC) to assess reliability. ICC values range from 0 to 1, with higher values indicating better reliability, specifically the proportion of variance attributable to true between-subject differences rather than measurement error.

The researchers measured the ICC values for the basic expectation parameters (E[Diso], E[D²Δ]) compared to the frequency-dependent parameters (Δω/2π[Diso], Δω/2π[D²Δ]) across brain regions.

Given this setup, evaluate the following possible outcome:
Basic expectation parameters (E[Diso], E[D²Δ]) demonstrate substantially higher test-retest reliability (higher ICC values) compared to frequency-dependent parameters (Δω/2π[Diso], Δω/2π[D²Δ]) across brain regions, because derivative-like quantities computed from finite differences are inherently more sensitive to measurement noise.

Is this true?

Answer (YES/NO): YES